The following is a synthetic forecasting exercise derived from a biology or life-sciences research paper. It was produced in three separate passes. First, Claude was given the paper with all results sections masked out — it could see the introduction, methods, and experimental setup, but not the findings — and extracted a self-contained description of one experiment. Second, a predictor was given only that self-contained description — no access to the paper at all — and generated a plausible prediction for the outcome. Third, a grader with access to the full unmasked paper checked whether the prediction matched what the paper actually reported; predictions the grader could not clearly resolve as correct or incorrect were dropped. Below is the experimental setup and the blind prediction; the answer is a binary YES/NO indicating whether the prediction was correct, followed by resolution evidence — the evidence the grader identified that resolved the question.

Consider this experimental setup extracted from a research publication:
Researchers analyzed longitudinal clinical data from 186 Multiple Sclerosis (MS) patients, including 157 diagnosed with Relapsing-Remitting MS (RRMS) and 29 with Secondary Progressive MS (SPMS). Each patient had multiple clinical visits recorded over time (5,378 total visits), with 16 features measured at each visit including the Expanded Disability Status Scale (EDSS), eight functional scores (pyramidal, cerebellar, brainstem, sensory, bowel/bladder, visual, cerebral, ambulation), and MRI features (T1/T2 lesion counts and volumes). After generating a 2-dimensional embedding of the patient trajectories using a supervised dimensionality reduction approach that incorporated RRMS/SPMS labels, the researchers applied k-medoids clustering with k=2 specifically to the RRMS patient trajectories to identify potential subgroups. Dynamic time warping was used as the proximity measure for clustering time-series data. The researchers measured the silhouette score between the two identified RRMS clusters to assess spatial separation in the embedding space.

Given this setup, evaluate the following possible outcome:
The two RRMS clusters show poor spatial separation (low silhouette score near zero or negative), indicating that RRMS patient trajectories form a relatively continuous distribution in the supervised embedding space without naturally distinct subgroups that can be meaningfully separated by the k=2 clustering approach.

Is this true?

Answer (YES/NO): NO